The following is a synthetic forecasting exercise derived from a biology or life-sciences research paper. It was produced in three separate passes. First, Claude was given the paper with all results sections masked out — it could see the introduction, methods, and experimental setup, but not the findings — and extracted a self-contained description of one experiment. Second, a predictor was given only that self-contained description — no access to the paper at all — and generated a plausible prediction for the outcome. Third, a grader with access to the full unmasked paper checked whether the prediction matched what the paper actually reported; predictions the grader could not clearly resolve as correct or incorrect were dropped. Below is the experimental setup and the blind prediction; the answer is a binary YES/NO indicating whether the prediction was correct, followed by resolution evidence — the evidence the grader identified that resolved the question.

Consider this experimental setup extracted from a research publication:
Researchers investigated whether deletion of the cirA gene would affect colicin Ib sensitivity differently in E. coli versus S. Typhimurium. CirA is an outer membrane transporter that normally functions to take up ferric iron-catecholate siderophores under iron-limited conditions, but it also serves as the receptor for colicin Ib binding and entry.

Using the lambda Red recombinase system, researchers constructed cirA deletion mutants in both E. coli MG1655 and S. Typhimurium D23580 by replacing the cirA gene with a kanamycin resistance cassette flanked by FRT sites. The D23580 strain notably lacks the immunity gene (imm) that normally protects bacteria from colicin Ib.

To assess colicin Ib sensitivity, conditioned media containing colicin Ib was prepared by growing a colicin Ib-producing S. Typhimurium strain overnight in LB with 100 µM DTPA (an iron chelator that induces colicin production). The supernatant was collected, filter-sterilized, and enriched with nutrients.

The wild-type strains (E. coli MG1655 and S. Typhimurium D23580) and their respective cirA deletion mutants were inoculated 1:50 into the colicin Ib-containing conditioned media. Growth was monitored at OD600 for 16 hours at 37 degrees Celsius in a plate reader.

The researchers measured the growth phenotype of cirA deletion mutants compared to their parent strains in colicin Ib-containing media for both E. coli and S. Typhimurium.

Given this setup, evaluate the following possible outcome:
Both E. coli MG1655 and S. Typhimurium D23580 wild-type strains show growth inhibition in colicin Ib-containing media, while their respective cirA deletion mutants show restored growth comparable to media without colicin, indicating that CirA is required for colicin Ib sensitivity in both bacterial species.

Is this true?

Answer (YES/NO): NO